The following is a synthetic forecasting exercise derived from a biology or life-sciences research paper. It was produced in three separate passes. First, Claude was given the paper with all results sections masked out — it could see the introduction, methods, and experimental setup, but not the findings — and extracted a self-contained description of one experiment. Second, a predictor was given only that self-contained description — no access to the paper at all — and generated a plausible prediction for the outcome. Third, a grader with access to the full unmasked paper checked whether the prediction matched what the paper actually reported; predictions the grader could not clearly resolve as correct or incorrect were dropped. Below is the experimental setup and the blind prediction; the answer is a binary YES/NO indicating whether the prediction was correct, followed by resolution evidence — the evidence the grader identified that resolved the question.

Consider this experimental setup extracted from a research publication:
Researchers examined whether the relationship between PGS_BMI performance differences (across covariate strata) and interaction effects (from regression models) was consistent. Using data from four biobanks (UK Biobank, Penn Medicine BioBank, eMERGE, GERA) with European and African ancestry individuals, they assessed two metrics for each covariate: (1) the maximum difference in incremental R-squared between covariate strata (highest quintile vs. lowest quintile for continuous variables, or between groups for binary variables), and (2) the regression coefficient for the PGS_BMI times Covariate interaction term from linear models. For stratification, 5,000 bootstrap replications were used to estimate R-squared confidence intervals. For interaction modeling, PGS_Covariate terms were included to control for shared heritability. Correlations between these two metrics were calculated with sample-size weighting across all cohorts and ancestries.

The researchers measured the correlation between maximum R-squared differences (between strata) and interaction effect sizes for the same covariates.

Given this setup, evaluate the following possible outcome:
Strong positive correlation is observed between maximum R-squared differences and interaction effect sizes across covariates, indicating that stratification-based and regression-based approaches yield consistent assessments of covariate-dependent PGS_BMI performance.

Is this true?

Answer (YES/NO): YES